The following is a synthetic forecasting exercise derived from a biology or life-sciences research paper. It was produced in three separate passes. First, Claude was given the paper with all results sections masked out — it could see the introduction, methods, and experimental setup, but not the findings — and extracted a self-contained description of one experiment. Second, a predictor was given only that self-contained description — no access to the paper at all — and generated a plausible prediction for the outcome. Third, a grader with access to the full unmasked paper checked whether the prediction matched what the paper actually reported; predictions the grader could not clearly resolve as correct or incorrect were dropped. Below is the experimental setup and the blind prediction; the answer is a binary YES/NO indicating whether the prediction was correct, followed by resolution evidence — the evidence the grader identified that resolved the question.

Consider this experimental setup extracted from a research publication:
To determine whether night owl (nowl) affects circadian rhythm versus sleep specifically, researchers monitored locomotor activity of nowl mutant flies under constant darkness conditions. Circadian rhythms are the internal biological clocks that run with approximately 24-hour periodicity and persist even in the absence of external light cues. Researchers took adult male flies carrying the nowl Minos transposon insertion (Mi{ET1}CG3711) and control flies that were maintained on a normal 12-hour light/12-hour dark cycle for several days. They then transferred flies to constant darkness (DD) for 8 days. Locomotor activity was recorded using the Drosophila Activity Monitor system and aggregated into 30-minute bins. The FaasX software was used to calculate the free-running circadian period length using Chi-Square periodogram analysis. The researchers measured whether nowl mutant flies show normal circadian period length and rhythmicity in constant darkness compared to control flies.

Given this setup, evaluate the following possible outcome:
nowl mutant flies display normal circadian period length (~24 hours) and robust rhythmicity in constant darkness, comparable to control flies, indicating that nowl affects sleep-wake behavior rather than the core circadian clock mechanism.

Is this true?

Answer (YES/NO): YES